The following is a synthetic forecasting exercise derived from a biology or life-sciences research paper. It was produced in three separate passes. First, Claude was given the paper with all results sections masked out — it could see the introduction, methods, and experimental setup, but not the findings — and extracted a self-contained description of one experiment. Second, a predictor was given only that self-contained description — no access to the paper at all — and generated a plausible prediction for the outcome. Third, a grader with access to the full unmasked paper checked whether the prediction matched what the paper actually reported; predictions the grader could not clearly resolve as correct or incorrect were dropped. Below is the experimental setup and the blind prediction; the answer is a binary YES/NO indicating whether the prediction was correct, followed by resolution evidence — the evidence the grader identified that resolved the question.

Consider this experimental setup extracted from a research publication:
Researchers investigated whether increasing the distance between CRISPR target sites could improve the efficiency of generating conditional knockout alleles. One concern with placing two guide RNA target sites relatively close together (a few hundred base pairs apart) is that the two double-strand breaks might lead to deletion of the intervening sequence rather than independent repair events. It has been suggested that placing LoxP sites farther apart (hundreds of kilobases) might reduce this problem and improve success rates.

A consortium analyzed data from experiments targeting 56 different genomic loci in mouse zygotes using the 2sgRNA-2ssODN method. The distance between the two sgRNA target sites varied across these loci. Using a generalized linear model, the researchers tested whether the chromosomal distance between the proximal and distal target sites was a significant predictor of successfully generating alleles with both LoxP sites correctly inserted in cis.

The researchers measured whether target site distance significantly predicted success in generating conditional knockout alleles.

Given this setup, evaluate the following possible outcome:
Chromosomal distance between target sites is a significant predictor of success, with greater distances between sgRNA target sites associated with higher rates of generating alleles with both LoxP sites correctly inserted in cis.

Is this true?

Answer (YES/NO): NO